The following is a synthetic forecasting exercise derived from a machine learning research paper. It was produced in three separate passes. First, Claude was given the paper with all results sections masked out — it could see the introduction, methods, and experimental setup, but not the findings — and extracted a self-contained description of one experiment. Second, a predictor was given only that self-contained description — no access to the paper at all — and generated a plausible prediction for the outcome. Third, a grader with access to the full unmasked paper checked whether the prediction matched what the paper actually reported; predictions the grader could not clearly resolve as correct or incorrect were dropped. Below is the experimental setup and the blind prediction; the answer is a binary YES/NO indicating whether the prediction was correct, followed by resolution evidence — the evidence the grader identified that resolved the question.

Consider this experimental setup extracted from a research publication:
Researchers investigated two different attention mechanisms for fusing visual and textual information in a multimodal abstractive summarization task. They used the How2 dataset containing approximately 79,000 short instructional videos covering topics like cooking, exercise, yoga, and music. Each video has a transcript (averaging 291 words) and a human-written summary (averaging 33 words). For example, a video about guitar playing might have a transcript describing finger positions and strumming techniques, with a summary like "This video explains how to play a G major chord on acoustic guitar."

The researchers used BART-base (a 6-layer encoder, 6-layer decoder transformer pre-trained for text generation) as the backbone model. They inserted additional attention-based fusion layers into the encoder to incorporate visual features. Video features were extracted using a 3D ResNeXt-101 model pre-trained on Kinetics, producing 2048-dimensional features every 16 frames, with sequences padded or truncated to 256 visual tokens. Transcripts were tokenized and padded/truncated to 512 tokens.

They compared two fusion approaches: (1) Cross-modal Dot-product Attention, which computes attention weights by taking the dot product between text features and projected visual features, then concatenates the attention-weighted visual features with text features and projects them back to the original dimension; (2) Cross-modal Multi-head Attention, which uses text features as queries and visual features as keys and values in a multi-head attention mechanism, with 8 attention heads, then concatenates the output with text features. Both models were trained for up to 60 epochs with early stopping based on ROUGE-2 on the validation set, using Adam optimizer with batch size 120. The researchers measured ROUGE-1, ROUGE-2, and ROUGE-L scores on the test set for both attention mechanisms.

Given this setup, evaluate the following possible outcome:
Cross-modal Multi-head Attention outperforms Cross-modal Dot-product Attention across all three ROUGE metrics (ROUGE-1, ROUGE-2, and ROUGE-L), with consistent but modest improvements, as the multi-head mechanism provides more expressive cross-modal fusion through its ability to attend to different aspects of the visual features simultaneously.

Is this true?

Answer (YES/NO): YES